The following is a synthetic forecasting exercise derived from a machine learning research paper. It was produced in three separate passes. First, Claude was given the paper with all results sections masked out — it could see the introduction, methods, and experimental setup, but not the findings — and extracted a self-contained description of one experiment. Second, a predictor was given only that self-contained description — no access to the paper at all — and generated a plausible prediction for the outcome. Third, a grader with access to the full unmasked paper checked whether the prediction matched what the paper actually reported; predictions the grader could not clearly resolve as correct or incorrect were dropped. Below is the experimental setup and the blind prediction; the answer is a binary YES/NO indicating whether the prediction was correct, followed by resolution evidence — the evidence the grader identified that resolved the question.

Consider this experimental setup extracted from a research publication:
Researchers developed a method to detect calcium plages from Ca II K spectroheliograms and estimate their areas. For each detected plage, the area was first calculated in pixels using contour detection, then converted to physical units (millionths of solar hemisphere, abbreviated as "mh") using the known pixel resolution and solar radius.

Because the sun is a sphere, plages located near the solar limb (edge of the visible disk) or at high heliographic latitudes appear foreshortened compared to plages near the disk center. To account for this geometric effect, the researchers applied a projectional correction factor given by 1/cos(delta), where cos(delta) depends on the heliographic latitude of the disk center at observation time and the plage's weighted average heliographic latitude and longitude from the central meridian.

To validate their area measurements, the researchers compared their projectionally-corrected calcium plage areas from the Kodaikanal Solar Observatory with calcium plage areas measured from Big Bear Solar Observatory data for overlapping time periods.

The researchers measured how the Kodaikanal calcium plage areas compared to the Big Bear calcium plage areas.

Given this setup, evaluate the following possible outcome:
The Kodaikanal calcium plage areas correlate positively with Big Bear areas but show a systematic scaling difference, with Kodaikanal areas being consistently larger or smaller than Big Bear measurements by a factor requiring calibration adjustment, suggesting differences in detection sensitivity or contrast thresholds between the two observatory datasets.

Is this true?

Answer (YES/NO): NO